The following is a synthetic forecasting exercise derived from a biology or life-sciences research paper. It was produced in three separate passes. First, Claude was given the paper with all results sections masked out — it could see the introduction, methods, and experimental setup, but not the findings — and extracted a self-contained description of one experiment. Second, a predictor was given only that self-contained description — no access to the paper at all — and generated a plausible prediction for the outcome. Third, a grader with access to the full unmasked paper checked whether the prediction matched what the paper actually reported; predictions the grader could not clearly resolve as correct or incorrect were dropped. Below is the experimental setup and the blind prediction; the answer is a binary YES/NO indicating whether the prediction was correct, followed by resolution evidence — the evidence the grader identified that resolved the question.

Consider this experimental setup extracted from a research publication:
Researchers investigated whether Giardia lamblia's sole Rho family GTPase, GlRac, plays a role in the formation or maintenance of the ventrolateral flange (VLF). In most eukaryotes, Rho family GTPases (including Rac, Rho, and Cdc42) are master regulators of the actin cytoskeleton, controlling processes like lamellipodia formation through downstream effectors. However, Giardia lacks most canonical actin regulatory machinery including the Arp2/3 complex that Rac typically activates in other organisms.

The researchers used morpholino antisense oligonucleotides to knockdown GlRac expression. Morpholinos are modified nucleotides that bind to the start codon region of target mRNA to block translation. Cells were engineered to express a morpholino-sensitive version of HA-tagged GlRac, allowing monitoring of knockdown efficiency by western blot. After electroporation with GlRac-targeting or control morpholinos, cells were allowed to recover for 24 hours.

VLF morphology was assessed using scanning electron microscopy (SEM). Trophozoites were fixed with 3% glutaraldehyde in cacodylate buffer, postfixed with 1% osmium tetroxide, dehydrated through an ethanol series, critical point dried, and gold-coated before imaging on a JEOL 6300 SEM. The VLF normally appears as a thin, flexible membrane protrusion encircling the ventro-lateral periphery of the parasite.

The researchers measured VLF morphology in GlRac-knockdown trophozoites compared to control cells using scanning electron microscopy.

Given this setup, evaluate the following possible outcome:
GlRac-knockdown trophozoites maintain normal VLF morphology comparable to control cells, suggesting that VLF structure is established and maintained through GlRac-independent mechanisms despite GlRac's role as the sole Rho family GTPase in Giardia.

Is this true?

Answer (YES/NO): NO